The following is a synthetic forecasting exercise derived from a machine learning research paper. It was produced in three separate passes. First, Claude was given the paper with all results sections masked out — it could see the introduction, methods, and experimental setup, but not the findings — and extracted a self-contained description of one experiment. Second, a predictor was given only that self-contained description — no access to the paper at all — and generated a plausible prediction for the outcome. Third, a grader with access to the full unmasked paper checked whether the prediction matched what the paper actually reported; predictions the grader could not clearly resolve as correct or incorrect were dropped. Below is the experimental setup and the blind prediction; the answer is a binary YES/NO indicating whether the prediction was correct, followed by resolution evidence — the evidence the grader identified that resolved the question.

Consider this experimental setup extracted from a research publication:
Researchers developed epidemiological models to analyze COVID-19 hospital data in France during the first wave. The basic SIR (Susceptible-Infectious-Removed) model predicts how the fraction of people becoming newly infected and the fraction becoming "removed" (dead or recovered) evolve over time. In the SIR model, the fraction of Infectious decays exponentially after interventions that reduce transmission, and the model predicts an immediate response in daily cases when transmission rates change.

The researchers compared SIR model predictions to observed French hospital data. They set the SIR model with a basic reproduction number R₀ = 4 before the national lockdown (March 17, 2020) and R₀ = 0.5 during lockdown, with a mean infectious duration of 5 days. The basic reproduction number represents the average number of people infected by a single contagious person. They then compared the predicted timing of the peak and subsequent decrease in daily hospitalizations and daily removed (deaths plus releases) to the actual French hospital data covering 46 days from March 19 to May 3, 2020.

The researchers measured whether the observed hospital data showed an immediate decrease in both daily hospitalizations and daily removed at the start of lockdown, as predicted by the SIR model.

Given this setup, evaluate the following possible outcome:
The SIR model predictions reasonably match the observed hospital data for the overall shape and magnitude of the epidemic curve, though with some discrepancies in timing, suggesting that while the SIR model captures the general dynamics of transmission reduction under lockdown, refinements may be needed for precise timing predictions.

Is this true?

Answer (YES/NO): NO